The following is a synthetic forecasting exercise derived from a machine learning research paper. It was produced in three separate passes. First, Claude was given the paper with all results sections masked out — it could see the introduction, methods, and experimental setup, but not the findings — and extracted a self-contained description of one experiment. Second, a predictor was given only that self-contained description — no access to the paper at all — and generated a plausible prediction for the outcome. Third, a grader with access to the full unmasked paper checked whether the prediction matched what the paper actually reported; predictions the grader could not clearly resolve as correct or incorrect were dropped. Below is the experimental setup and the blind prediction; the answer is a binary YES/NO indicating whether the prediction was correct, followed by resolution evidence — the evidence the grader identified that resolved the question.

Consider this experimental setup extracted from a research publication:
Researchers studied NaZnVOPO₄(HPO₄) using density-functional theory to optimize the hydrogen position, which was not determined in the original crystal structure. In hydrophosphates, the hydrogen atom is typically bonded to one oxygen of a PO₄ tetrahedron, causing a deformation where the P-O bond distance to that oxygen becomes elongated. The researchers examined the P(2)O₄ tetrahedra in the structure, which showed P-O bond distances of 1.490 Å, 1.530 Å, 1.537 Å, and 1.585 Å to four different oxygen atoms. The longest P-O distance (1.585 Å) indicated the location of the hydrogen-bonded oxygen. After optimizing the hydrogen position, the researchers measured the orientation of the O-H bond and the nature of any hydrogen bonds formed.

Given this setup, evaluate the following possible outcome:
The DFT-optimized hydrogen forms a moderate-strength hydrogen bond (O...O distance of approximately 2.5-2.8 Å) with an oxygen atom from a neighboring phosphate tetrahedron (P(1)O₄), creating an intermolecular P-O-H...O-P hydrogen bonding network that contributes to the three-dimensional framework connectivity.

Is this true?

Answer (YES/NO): NO